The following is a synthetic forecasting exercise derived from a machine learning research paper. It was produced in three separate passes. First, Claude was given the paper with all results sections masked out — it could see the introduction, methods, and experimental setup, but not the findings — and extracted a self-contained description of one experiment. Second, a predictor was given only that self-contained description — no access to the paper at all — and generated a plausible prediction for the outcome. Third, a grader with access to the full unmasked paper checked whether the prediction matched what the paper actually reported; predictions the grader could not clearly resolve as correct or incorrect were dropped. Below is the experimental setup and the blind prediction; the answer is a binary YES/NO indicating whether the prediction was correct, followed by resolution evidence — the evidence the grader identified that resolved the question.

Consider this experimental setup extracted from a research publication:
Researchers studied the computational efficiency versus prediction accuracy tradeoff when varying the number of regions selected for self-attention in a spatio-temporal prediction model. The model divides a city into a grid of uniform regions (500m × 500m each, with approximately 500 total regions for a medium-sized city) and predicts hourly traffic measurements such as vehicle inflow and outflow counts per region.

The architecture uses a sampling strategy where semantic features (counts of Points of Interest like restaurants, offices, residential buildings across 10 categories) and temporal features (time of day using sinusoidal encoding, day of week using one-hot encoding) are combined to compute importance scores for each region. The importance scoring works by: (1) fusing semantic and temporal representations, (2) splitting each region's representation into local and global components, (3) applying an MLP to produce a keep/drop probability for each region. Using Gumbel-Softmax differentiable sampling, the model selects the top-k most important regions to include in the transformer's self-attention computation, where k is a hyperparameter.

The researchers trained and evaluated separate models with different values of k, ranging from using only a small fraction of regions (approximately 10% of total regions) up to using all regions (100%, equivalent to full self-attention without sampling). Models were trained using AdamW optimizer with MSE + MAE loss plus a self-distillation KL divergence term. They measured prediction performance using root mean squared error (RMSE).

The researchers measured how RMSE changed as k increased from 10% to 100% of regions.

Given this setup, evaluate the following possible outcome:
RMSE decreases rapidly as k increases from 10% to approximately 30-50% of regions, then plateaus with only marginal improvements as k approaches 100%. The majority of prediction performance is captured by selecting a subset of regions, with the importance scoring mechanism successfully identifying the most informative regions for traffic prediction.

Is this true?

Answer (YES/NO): NO